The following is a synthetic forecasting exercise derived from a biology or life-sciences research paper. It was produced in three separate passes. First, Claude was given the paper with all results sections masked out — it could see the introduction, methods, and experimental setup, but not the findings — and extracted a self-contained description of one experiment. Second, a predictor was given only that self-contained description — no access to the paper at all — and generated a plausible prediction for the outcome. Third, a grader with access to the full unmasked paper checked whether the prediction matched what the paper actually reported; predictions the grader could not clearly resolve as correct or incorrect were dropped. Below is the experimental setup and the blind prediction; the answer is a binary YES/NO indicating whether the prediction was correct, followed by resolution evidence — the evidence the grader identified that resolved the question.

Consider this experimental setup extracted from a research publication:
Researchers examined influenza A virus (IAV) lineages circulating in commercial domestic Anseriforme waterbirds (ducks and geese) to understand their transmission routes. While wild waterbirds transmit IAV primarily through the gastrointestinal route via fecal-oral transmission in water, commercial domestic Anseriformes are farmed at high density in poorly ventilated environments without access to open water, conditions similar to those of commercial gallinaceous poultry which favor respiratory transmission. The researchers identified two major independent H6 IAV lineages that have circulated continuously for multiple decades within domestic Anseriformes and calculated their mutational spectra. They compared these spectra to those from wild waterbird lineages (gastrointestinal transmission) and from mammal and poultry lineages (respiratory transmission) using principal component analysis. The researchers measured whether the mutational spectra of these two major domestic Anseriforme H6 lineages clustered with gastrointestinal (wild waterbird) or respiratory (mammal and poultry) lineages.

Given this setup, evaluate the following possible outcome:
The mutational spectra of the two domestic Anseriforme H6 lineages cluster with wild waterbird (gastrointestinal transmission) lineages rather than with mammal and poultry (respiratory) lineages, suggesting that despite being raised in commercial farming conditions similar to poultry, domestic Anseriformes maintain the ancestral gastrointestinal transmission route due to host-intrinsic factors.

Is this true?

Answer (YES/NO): NO